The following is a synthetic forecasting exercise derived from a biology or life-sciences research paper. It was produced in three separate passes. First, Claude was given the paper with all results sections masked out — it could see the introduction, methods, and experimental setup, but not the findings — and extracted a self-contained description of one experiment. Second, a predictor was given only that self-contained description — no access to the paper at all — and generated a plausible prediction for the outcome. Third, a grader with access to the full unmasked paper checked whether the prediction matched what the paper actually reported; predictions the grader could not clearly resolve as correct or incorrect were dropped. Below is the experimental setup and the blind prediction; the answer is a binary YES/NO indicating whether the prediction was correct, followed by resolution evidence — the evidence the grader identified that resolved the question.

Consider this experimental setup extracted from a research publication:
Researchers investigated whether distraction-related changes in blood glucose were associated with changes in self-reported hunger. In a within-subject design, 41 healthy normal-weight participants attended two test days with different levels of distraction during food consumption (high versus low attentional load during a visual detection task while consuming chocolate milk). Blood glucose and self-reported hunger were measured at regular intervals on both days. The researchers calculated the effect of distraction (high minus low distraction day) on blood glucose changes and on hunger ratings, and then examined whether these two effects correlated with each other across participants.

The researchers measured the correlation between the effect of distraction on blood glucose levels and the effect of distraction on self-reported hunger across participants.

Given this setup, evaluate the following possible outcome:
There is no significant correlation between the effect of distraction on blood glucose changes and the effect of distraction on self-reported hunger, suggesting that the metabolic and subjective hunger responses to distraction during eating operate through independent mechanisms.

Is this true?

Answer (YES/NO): NO